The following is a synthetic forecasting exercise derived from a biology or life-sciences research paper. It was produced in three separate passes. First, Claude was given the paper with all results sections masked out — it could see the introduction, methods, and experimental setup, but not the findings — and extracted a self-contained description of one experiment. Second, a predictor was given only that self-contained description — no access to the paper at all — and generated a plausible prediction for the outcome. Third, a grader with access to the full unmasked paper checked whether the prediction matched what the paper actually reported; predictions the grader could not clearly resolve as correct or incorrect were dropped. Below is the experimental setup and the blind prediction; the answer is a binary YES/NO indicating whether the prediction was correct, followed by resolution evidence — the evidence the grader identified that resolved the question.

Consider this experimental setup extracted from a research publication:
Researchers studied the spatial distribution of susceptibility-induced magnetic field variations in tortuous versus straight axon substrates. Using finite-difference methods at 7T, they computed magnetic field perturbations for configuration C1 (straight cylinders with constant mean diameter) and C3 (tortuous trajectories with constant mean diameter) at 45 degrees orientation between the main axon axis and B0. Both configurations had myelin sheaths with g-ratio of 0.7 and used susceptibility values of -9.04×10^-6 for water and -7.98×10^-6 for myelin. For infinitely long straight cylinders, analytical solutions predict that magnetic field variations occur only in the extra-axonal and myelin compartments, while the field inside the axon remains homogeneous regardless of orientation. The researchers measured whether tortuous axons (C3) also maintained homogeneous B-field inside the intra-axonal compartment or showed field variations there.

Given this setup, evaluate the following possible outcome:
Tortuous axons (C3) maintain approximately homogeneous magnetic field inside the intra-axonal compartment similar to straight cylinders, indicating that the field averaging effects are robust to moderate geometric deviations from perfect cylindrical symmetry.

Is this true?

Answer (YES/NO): NO